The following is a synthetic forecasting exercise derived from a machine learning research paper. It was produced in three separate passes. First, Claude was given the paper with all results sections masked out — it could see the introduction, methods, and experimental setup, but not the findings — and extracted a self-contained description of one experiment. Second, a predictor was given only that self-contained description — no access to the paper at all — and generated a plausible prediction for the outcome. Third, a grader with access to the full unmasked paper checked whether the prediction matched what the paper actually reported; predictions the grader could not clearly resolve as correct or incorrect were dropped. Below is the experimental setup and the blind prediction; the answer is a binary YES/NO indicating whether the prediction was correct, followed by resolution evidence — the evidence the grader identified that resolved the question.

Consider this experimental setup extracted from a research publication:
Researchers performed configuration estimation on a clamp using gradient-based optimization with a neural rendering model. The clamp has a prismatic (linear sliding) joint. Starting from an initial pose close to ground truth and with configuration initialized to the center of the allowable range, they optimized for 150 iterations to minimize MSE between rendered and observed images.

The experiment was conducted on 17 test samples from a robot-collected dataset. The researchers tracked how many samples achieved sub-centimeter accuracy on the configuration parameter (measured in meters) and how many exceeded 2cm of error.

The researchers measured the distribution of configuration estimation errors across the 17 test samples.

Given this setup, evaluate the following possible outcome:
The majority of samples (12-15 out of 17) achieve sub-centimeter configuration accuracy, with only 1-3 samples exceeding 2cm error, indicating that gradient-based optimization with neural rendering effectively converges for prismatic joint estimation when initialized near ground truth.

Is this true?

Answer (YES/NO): YES